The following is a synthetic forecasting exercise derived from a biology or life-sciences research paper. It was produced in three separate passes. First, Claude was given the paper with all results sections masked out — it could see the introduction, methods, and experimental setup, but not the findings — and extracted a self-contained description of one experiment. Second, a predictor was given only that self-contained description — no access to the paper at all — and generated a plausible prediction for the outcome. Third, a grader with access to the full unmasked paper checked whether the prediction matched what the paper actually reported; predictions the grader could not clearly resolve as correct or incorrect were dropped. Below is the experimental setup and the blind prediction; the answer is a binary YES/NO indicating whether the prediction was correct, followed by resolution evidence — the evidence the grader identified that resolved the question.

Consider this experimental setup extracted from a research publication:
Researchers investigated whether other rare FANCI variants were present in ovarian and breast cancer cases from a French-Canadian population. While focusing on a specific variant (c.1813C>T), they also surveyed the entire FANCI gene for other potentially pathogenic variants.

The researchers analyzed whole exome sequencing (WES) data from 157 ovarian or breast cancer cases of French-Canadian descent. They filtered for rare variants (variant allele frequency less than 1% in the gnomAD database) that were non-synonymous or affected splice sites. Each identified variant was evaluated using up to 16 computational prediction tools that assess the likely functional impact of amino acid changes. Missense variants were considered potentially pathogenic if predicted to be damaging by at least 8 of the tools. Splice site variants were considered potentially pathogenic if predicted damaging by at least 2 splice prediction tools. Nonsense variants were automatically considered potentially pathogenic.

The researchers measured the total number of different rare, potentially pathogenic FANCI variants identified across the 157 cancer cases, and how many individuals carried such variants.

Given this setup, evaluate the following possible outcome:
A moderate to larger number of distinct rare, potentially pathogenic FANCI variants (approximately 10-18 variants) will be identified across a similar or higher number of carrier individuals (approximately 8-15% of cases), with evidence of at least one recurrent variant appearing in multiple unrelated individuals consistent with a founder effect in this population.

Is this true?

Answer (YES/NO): NO